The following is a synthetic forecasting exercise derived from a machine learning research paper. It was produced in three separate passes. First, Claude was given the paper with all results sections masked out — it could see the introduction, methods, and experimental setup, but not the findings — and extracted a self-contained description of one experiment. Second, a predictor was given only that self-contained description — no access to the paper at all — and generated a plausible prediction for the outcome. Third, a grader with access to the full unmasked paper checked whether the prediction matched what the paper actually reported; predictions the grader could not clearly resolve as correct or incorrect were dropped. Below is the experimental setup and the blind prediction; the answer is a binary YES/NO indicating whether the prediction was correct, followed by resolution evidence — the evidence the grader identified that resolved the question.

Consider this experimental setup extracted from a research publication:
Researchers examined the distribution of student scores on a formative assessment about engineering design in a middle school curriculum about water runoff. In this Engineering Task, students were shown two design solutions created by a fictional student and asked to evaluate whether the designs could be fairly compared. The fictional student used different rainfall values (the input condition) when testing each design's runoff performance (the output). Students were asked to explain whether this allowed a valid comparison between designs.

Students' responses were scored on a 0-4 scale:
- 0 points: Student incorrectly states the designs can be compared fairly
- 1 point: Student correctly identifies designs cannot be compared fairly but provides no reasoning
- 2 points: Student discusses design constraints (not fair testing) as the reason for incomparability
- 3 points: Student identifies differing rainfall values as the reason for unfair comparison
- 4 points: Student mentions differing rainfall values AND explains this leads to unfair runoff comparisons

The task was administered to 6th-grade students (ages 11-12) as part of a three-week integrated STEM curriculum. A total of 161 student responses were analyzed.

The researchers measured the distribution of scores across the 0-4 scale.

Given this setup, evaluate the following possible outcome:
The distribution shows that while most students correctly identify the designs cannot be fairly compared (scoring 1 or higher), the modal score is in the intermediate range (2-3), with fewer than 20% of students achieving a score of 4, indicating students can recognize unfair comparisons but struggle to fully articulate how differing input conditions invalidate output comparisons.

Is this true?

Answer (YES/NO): NO